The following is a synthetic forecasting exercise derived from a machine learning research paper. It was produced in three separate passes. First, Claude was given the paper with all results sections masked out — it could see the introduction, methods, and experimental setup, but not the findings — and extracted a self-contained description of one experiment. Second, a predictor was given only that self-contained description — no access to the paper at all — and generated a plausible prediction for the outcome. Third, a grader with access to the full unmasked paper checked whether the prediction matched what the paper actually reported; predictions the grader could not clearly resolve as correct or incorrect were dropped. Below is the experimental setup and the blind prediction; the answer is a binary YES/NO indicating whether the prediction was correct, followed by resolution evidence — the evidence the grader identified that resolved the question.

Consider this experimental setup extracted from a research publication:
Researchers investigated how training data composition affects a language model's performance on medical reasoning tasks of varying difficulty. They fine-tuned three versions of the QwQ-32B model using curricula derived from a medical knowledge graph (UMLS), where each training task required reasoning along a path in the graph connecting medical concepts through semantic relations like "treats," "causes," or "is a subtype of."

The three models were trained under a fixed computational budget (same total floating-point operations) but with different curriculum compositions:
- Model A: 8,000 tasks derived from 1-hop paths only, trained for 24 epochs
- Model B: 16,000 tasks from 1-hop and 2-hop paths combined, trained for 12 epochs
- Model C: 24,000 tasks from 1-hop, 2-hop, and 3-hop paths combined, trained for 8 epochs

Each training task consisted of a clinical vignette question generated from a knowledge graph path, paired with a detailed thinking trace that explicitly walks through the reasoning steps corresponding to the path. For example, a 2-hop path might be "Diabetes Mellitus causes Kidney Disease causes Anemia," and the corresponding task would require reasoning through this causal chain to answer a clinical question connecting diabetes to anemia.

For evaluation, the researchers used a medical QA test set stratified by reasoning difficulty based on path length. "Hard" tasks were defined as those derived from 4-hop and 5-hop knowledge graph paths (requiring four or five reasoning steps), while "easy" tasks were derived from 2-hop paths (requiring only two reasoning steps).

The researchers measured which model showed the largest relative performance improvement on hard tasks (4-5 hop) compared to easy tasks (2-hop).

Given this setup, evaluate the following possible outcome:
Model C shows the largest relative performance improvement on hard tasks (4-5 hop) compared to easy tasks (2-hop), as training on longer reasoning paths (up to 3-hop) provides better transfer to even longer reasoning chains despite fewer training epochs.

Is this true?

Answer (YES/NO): YES